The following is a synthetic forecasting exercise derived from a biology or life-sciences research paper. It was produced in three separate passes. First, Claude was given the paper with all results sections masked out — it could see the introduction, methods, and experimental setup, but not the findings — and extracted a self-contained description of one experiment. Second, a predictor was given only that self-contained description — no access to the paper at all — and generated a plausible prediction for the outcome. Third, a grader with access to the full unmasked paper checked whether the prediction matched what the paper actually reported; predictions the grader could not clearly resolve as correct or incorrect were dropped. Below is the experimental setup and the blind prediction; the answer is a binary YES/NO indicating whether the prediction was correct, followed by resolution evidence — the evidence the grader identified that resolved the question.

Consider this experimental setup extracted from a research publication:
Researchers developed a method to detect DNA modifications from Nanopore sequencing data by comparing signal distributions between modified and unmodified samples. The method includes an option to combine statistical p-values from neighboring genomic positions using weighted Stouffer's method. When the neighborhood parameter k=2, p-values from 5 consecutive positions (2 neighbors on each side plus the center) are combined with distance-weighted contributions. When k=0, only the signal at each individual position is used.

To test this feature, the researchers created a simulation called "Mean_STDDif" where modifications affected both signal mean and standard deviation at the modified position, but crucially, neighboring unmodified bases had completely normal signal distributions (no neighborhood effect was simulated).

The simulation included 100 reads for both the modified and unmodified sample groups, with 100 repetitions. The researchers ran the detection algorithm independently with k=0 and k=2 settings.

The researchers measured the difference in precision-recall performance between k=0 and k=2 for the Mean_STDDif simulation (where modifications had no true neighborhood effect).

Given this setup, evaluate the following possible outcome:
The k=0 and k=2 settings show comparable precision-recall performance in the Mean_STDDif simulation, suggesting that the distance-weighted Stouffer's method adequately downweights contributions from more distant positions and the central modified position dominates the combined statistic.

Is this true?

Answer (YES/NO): NO